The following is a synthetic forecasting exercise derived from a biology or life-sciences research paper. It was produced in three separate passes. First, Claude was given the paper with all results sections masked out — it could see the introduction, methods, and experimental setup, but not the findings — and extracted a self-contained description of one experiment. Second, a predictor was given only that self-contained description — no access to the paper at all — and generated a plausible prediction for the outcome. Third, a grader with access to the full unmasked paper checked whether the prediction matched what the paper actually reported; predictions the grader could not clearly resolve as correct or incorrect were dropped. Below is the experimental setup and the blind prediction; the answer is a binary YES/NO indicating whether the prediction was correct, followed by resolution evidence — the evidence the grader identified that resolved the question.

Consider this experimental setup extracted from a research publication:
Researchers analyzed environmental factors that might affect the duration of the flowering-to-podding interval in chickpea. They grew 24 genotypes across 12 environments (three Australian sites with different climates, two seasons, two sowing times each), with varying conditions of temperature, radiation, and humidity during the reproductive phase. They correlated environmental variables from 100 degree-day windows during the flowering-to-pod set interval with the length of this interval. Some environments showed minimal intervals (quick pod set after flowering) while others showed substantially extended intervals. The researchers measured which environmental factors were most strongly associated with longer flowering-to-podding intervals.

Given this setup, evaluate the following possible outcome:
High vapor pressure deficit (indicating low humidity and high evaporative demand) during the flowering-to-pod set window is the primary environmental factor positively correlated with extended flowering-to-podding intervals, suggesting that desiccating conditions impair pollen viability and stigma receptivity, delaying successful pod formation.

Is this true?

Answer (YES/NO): NO